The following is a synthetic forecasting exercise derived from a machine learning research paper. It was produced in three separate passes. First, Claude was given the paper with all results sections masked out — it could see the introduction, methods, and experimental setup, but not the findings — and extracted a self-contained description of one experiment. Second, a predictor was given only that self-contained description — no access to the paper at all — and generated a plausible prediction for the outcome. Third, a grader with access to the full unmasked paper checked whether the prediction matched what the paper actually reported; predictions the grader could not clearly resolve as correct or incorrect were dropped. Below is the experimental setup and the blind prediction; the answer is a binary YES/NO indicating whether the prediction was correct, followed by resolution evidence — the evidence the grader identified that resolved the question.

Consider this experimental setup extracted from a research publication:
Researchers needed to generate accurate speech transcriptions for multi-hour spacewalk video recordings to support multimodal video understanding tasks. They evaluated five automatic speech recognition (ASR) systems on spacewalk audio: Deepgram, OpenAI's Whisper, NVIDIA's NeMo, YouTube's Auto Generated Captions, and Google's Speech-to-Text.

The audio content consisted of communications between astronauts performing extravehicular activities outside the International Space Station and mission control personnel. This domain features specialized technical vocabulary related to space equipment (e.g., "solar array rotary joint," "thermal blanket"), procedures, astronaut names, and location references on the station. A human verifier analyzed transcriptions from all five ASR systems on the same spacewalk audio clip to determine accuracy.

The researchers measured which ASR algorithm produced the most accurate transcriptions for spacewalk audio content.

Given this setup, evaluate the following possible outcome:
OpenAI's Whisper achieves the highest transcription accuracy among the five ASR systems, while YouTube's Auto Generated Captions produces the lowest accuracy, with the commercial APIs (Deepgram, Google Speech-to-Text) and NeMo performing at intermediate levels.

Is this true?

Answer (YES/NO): NO